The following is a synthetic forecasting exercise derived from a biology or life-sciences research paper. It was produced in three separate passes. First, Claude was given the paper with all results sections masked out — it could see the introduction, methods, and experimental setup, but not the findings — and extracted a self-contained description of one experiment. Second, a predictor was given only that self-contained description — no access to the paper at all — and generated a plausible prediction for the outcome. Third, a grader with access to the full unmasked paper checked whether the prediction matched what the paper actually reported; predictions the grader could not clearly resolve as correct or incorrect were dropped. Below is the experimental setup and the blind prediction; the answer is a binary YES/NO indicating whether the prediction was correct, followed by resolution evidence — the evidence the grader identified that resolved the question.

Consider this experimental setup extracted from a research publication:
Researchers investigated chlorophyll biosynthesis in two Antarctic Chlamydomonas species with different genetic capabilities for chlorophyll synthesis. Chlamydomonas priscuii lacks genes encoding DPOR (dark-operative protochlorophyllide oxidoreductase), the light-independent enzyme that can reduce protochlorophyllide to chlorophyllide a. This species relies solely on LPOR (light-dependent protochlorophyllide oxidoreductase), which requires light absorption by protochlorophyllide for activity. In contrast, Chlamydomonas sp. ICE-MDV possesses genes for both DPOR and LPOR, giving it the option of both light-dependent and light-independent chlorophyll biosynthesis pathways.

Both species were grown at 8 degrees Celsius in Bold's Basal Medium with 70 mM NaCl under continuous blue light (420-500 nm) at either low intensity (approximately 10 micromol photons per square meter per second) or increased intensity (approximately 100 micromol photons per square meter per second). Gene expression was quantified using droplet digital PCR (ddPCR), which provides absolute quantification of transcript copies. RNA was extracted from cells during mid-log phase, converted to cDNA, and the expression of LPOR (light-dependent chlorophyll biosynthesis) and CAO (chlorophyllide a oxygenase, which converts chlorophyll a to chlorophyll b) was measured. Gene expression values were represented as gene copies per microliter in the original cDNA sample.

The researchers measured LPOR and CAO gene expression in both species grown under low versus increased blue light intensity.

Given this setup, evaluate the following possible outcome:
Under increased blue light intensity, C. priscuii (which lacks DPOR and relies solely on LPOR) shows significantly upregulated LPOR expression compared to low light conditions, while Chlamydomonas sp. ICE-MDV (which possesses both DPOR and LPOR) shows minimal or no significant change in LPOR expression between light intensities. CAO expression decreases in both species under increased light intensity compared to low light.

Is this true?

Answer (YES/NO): NO